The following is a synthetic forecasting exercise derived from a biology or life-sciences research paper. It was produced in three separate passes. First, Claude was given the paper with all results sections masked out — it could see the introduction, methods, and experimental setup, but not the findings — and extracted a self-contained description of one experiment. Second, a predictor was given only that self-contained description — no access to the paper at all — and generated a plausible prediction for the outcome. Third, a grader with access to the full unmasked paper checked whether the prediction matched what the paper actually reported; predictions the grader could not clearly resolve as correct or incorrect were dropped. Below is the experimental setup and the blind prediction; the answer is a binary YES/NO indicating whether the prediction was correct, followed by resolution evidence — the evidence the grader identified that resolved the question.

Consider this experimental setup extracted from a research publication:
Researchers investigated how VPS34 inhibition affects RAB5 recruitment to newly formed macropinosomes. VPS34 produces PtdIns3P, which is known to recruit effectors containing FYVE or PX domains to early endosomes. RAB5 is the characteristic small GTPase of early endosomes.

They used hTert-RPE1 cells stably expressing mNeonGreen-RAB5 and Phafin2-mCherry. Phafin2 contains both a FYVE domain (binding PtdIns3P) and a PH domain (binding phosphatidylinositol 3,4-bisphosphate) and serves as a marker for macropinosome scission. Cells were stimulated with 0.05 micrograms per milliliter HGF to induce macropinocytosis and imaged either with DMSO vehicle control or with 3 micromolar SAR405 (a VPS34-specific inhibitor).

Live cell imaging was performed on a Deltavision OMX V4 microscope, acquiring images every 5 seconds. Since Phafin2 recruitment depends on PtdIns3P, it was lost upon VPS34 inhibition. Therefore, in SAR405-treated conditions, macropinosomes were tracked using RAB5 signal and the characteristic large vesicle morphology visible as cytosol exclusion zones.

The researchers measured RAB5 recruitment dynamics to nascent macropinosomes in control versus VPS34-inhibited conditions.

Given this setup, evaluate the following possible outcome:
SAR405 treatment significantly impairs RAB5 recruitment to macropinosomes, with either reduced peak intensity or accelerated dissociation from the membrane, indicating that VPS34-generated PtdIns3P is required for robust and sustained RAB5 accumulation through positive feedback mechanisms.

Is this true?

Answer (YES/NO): NO